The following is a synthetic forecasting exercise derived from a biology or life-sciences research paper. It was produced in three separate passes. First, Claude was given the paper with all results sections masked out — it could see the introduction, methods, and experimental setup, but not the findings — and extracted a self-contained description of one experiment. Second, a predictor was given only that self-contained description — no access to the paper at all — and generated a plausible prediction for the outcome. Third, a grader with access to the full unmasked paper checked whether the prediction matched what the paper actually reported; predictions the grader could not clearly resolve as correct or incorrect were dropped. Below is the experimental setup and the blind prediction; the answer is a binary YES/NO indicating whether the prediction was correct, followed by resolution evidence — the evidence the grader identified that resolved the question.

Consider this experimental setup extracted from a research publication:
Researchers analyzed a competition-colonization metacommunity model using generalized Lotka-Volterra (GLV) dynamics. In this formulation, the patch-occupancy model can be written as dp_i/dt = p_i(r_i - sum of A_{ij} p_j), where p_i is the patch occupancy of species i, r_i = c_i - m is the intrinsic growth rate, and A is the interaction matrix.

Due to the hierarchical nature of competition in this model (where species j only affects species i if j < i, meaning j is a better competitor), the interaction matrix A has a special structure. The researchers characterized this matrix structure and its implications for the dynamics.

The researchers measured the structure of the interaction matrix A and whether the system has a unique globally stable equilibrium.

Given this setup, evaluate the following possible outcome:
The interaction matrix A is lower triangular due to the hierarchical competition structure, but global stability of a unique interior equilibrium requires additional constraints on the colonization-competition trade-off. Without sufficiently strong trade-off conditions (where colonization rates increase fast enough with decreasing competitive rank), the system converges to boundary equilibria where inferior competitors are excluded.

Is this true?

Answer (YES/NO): NO